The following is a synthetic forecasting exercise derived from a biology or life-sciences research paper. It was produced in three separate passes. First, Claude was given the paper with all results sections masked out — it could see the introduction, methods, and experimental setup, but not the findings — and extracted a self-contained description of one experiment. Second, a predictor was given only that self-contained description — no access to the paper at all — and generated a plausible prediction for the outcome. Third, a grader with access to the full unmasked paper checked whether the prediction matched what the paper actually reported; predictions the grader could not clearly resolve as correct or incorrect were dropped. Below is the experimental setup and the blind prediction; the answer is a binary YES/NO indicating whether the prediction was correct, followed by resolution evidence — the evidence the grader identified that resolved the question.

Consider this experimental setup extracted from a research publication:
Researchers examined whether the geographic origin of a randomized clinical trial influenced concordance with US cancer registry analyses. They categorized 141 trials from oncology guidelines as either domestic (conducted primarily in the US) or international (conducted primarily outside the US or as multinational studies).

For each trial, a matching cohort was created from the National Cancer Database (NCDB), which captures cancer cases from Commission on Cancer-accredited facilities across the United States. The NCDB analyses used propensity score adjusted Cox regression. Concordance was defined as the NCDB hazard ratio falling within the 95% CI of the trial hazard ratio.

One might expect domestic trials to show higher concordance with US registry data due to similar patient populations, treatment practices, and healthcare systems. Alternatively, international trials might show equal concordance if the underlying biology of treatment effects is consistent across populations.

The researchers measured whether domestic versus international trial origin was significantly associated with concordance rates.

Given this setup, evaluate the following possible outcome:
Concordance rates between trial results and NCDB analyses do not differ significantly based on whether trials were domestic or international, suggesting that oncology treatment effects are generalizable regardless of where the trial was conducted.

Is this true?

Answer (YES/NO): YES